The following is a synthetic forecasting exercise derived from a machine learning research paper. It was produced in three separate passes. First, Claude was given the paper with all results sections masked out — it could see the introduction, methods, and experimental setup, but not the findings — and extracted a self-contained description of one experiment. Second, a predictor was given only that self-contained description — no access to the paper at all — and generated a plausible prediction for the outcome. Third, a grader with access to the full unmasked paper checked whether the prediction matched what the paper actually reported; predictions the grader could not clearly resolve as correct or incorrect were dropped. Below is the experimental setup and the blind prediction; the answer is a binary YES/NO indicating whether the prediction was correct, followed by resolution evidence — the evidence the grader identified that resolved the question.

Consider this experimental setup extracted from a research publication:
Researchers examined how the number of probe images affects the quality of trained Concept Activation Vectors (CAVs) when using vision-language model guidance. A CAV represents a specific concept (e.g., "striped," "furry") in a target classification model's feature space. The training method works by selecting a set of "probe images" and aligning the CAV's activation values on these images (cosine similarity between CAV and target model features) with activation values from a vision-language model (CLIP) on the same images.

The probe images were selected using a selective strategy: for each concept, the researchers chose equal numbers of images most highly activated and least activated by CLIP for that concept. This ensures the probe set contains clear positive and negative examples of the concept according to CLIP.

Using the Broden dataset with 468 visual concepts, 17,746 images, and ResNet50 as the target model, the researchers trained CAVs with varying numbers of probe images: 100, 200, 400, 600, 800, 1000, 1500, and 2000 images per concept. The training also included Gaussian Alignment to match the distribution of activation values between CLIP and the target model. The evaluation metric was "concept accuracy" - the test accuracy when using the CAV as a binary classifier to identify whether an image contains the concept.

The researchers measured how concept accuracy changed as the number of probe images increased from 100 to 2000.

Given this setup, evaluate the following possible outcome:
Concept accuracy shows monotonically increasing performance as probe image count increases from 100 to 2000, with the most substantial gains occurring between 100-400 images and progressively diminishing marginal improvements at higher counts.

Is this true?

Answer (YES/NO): NO